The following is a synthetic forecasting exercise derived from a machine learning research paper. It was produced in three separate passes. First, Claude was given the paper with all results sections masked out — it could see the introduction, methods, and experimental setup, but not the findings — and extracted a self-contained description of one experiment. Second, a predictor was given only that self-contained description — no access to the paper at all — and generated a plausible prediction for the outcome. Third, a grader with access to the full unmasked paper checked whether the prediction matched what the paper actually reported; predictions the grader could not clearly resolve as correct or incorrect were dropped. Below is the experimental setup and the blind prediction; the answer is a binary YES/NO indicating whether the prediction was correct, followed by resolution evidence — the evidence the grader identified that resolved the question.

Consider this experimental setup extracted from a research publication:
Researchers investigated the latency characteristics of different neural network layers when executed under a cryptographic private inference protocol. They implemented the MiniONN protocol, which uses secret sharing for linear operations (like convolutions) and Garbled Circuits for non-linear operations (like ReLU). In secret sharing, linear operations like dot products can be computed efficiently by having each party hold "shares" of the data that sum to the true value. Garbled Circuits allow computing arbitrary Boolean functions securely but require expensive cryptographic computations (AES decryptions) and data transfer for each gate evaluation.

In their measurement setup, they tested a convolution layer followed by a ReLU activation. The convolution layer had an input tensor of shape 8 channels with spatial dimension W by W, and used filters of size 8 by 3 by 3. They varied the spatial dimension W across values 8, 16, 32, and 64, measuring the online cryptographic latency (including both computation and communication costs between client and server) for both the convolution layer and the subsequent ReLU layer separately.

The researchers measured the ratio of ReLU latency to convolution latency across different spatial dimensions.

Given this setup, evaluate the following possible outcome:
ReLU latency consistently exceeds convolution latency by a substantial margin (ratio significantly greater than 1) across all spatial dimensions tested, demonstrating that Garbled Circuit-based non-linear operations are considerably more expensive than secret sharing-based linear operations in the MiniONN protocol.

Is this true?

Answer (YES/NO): YES